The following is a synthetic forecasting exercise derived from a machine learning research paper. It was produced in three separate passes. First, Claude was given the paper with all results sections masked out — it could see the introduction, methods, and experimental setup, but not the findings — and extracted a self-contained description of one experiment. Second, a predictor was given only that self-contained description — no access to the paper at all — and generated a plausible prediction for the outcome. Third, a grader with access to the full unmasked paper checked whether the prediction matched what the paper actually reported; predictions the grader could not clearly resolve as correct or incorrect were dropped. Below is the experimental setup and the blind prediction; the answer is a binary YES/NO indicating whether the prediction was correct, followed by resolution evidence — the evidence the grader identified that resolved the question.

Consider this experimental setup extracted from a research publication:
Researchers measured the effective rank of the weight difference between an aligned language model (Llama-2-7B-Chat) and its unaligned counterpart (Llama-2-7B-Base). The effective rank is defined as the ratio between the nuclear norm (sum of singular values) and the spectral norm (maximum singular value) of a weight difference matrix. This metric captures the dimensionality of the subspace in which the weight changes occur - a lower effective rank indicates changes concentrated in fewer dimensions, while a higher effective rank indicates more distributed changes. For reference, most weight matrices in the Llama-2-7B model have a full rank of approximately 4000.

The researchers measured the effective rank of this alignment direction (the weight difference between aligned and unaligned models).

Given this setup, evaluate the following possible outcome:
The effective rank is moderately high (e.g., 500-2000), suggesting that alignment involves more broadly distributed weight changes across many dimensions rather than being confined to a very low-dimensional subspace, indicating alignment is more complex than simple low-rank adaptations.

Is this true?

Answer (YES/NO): NO